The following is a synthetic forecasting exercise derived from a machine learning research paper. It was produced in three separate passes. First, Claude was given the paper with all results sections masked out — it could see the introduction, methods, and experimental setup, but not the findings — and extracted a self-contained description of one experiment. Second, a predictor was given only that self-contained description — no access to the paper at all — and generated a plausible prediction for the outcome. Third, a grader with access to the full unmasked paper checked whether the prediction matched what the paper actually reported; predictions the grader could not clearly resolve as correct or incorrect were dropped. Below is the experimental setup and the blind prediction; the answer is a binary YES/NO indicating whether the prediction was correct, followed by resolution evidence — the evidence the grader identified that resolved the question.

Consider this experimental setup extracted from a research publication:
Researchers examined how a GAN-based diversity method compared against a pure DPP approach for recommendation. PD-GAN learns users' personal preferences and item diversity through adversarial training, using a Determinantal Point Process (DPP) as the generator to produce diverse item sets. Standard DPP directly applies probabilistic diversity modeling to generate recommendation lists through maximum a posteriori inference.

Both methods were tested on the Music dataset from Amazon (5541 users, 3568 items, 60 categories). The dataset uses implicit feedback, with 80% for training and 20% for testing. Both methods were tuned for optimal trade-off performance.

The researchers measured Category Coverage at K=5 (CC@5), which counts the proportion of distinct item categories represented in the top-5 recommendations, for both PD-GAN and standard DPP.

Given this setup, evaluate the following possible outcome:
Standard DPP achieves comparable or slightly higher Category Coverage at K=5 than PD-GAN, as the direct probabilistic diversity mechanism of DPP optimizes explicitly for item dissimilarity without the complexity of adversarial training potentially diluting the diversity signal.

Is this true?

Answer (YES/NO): YES